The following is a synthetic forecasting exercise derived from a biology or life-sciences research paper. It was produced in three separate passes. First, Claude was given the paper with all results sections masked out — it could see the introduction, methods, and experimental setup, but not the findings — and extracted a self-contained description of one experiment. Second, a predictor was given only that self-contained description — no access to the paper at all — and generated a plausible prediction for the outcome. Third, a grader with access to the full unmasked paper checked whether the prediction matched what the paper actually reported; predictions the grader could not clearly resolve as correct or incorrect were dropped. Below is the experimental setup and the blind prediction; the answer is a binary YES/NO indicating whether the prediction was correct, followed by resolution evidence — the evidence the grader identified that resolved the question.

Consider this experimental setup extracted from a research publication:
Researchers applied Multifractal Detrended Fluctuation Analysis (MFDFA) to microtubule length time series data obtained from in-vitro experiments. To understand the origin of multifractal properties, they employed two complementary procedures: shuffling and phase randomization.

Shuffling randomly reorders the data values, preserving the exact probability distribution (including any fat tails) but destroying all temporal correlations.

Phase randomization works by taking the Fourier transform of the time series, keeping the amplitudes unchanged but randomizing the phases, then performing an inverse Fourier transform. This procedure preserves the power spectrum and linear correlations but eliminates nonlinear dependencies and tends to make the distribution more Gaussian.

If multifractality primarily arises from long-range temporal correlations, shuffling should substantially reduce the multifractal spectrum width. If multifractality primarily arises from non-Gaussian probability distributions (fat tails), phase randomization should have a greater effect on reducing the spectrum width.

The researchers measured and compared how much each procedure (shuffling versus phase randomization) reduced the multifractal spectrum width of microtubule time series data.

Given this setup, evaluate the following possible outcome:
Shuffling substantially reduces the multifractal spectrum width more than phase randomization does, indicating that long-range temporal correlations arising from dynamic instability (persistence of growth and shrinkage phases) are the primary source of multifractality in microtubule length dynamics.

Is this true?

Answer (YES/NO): YES